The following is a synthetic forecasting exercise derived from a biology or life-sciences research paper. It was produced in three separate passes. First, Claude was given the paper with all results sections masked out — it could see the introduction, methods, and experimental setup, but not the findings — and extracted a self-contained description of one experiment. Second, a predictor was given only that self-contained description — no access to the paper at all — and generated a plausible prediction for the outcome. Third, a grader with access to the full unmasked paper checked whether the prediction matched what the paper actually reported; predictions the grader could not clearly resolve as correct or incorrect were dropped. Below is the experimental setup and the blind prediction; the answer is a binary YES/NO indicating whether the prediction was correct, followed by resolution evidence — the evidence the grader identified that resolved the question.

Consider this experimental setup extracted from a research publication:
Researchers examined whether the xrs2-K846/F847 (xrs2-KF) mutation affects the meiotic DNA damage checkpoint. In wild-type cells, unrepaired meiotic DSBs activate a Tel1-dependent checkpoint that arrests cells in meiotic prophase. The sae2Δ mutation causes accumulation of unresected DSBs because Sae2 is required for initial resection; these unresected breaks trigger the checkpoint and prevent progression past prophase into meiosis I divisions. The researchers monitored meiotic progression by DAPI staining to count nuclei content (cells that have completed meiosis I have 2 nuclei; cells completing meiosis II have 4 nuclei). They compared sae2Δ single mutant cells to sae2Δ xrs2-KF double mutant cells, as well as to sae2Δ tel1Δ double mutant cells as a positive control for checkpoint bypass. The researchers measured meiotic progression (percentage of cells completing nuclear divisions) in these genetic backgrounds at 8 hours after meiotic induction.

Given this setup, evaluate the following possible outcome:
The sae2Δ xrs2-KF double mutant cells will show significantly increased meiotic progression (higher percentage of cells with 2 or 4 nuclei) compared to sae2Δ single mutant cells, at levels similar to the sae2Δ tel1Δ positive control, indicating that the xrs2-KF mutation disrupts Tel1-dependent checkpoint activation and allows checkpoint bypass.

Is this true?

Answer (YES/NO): YES